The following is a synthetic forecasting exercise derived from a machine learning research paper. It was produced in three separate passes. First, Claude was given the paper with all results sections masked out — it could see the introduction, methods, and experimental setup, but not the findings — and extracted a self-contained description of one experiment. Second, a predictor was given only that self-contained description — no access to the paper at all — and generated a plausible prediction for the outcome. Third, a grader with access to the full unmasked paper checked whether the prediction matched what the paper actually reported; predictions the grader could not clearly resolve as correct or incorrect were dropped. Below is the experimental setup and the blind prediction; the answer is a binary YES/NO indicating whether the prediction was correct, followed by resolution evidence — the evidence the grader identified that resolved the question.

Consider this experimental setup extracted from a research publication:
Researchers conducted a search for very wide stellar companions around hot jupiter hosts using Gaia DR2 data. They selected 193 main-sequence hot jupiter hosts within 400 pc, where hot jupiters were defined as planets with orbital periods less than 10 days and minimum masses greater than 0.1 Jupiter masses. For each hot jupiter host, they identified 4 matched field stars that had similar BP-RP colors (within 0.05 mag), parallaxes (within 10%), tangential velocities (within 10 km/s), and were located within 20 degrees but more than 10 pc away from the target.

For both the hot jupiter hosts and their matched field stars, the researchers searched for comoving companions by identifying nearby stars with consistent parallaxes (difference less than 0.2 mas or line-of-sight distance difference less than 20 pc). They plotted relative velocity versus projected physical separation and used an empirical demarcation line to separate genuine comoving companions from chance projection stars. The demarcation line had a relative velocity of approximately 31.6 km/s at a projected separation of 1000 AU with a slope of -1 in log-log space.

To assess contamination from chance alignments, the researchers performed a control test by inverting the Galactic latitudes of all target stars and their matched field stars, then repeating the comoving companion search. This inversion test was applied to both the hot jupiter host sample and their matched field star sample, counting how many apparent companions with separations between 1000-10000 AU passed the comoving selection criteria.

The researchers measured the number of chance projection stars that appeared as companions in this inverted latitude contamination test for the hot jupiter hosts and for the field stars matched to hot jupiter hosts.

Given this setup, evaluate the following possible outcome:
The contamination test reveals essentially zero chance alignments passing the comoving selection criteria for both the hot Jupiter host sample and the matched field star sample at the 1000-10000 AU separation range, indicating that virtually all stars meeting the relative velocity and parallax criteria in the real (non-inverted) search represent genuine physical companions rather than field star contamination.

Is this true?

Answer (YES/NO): YES